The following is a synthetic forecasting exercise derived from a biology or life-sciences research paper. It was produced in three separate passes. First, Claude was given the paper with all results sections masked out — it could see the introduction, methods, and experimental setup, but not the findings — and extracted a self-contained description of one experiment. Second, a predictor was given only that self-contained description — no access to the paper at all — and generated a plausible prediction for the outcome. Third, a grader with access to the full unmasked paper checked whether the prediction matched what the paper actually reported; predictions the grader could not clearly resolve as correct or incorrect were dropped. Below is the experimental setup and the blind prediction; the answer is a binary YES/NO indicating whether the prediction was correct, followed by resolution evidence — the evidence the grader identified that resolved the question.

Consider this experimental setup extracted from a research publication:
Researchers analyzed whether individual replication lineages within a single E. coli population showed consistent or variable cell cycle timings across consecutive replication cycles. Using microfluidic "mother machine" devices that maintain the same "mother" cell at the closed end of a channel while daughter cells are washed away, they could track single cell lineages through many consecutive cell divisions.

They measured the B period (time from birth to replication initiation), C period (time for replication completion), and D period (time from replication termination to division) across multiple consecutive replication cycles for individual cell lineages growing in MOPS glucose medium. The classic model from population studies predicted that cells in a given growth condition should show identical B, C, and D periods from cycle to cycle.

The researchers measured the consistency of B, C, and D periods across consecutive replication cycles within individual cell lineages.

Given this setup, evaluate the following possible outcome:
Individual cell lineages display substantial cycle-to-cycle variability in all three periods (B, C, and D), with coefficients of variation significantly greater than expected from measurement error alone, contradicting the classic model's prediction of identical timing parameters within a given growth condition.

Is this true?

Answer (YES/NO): YES